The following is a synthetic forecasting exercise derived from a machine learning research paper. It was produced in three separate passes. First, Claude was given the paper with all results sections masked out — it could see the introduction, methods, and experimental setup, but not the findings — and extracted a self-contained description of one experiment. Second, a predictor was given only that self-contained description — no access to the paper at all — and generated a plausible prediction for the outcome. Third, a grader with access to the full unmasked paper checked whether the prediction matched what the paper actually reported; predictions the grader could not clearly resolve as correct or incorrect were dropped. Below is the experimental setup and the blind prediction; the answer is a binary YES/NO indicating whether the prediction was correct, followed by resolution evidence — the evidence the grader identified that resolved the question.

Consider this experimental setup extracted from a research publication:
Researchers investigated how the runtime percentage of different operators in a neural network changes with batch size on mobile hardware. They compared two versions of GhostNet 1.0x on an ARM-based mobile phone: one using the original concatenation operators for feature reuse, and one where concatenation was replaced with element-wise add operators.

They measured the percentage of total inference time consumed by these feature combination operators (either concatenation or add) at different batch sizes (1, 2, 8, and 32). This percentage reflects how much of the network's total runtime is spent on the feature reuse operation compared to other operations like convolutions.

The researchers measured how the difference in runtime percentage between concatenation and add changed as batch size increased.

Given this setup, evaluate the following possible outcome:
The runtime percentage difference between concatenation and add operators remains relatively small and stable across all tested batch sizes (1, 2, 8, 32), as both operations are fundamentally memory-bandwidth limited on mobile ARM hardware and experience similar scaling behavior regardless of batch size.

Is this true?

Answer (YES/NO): NO